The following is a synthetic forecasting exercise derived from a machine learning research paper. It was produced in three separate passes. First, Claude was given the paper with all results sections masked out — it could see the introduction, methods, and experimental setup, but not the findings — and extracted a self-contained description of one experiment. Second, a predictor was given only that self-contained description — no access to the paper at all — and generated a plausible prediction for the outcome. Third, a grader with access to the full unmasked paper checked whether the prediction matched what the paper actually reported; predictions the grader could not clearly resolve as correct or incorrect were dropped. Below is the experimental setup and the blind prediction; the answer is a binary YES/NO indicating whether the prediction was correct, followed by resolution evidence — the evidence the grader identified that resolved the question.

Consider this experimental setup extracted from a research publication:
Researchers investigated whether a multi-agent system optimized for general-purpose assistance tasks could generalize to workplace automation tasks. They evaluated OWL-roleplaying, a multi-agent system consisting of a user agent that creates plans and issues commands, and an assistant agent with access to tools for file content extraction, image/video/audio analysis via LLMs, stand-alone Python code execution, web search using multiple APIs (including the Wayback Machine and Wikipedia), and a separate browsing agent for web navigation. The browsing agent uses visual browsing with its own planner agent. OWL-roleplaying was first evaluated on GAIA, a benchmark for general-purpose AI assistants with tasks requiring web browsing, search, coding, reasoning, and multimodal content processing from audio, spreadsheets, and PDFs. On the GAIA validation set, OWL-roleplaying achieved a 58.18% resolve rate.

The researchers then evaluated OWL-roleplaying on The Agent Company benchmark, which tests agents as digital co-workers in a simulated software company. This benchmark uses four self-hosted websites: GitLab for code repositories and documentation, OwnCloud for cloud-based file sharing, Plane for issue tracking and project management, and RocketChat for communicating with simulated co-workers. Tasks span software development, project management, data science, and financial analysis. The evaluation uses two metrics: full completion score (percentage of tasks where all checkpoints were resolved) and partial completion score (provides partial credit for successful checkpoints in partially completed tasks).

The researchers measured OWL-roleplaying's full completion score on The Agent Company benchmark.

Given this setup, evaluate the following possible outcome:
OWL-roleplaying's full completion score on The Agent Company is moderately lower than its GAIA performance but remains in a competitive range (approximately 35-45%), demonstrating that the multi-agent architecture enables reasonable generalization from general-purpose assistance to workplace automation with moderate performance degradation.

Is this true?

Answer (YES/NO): NO